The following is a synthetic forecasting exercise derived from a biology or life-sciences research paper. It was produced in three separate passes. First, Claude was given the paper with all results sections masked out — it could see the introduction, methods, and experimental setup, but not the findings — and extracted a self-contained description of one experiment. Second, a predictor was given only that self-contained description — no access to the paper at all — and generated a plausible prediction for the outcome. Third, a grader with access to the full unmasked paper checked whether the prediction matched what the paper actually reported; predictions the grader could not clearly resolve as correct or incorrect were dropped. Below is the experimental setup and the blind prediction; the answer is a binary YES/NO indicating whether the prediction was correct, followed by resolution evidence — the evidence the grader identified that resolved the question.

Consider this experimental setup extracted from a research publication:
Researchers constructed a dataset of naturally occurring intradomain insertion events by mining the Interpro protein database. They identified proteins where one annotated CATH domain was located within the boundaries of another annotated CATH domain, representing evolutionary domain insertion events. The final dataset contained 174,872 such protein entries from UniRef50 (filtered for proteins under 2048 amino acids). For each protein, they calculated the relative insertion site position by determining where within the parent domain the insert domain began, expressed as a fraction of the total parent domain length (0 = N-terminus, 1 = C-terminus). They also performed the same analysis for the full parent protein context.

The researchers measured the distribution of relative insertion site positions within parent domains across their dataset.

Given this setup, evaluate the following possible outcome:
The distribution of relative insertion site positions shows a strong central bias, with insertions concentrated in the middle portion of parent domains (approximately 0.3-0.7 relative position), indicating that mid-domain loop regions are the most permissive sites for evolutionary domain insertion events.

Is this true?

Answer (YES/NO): NO